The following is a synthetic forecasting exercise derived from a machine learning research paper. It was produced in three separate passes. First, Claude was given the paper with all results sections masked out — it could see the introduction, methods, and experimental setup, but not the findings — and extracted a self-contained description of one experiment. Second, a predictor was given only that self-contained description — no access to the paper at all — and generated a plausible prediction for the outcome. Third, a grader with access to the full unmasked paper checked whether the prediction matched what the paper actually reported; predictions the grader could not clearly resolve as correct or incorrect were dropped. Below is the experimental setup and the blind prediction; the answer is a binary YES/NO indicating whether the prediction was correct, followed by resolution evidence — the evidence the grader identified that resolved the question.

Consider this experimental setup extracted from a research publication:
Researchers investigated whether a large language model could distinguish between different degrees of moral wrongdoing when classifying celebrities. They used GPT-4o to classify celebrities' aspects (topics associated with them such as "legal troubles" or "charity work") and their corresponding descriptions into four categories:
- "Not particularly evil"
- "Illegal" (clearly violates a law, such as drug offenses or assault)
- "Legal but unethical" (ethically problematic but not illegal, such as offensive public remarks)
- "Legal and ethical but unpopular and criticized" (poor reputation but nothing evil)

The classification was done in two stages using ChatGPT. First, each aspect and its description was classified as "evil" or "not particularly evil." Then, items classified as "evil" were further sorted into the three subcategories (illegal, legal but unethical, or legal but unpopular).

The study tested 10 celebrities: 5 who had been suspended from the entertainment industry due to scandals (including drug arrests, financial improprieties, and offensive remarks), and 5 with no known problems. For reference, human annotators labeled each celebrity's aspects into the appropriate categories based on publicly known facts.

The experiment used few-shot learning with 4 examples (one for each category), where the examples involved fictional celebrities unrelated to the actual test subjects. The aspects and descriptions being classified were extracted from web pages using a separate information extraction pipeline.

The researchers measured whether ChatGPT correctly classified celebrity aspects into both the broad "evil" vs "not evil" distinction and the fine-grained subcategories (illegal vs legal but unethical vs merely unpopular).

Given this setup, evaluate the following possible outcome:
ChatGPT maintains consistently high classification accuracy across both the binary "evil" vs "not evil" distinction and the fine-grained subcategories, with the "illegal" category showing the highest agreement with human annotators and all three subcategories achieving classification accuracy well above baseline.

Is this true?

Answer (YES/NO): YES